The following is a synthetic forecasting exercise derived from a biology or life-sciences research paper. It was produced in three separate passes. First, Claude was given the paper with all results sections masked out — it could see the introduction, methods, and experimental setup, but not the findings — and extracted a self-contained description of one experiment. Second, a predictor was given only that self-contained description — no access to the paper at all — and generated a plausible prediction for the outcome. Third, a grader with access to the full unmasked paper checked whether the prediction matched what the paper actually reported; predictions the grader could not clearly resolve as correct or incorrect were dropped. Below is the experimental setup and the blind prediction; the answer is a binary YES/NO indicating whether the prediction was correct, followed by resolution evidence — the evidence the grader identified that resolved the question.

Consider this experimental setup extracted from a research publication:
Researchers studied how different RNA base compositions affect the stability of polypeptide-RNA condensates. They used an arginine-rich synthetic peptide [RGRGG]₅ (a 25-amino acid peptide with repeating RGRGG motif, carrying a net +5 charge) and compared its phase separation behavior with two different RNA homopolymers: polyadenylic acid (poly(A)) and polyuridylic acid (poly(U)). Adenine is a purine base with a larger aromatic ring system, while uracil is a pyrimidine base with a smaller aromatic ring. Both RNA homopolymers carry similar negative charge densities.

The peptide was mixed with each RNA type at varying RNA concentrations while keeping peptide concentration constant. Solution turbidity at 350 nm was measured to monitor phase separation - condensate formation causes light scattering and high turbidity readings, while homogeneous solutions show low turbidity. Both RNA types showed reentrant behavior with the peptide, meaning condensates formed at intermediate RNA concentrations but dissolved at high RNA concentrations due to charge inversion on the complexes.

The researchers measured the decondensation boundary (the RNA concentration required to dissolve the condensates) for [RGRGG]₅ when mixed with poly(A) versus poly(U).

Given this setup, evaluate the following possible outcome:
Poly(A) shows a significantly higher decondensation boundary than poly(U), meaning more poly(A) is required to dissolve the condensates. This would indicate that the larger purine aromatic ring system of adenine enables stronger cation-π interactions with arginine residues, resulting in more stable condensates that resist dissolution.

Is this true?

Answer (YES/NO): YES